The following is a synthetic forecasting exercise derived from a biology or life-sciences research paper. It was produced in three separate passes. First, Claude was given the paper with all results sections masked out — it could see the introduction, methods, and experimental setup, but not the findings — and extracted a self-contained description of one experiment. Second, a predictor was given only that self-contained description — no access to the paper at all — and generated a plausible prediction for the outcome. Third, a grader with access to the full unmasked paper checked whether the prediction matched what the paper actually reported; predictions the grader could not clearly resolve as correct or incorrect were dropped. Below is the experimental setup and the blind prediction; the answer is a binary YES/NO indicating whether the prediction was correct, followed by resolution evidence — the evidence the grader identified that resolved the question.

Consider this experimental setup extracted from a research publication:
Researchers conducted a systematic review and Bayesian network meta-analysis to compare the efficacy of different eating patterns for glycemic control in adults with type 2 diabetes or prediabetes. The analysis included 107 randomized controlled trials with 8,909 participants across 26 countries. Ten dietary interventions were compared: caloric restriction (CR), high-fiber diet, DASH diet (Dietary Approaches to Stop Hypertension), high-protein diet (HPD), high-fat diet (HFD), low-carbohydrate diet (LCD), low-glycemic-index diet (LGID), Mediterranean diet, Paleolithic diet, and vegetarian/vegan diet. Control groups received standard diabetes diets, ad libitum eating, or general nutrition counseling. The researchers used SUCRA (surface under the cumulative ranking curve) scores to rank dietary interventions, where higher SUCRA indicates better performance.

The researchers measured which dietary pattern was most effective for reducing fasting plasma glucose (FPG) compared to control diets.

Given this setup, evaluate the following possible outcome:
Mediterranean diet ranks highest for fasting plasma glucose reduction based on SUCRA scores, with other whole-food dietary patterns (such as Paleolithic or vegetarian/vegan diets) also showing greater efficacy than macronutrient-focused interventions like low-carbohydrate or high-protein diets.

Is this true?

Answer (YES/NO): NO